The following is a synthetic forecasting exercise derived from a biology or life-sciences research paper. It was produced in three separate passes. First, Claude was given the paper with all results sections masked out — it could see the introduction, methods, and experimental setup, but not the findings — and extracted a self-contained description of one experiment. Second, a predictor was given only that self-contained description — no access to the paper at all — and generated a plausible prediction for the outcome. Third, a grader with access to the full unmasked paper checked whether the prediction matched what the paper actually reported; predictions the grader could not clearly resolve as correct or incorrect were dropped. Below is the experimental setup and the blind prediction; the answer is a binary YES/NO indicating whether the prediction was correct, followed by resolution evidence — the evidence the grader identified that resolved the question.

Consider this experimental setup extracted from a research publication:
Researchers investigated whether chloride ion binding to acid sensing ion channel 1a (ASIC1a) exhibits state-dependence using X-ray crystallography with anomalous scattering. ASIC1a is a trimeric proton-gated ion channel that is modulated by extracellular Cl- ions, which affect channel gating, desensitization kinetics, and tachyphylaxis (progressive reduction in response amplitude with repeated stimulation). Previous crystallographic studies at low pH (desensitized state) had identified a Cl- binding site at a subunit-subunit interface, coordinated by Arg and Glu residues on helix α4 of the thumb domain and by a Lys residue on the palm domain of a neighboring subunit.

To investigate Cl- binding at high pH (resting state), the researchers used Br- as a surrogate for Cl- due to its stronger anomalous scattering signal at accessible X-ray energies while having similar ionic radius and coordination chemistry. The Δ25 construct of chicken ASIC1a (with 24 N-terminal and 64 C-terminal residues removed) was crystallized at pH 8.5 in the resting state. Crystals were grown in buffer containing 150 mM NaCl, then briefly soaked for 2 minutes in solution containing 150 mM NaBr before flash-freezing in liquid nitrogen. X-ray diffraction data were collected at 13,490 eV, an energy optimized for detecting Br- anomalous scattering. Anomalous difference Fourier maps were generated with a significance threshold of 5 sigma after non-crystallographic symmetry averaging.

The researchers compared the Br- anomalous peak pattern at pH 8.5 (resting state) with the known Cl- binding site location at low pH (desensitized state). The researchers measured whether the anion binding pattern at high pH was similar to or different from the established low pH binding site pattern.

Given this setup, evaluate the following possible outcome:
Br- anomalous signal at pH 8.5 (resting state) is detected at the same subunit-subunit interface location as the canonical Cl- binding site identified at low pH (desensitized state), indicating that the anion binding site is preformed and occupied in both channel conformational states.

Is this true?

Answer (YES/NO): NO